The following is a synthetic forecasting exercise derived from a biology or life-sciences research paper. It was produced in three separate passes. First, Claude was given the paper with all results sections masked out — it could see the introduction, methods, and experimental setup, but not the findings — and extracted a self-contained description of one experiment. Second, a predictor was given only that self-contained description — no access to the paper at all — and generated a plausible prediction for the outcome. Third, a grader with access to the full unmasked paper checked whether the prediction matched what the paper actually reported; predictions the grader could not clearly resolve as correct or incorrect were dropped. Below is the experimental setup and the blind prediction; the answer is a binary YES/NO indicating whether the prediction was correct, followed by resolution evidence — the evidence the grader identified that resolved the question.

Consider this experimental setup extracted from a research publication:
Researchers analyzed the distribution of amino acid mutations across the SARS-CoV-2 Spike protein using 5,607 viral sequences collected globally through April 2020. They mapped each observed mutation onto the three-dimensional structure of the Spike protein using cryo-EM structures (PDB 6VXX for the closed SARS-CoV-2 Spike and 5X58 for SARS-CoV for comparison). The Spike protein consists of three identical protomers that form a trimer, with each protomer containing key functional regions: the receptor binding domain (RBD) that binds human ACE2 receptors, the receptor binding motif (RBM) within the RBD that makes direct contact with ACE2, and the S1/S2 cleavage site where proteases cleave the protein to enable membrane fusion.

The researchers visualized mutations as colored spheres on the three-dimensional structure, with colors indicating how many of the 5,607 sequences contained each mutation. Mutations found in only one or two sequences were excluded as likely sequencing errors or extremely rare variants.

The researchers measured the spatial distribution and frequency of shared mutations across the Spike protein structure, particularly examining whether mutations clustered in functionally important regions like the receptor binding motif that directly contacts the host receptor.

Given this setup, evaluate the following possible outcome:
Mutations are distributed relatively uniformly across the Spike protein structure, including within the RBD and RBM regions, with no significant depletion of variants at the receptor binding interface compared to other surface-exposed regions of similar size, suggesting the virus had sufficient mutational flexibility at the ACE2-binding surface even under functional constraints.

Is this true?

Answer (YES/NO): NO